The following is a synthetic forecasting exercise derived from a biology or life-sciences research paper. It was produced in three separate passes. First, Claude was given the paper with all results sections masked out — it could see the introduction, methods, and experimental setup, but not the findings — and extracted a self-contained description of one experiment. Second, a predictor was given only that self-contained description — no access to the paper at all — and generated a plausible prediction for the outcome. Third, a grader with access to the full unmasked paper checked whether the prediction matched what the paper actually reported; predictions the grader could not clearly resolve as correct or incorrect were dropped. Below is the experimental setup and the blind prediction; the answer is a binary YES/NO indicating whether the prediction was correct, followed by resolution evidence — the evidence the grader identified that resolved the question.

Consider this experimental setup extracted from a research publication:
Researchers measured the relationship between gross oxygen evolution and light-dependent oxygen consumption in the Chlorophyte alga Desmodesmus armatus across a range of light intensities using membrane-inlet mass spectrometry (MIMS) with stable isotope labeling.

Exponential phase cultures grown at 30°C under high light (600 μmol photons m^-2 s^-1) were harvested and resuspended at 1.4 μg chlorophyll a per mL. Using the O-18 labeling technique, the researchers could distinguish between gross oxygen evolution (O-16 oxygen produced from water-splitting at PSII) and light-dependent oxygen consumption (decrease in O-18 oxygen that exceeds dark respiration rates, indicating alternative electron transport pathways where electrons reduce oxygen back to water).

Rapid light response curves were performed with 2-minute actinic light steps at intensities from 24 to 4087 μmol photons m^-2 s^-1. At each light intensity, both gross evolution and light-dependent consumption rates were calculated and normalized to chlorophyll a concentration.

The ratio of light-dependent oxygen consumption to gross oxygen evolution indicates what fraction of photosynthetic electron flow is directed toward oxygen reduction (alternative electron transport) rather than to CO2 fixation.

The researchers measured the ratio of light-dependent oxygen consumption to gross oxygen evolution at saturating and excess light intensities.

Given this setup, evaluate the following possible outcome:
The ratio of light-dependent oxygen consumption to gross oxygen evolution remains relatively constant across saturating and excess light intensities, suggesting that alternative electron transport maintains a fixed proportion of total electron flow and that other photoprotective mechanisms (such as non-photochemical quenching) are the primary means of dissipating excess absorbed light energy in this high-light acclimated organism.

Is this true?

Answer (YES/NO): NO